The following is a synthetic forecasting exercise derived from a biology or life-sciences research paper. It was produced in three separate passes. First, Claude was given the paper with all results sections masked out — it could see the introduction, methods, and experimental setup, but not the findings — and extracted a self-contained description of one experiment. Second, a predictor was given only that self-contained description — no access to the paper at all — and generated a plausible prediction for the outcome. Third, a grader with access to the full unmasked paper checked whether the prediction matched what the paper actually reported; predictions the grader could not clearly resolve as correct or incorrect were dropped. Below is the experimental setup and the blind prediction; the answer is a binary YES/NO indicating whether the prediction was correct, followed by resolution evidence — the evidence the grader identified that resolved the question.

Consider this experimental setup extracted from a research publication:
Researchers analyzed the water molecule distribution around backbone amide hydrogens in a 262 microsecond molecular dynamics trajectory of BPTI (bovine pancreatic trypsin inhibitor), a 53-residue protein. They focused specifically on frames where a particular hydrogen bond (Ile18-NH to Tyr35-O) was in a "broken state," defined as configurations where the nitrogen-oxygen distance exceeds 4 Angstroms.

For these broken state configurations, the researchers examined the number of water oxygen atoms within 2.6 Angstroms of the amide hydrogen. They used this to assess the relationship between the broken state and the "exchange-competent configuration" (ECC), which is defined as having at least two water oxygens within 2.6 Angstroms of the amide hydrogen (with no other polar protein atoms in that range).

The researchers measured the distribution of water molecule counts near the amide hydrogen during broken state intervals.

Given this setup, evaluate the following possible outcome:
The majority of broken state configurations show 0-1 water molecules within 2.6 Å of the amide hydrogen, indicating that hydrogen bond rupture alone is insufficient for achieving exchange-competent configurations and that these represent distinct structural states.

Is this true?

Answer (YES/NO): YES